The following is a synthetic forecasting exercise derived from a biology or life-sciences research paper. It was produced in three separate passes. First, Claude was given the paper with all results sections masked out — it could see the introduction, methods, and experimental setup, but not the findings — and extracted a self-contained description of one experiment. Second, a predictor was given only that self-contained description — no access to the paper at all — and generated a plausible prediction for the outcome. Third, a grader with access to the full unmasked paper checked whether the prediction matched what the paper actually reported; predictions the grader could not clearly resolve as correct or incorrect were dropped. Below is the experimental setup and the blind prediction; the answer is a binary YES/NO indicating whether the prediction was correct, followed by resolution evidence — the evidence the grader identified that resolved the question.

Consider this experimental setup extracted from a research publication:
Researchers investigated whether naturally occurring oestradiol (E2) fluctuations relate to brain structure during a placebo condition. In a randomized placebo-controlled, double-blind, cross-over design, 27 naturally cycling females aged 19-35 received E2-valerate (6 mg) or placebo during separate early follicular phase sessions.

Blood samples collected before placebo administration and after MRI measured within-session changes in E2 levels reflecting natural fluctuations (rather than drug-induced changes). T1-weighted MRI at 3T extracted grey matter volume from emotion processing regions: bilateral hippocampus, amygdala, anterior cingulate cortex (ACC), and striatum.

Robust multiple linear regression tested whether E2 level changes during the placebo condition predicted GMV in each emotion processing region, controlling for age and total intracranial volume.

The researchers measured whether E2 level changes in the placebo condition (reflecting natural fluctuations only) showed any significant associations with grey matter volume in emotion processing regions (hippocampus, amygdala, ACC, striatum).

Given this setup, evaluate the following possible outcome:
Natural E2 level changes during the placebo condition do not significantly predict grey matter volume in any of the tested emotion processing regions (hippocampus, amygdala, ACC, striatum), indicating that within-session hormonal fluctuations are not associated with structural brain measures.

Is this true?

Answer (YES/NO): YES